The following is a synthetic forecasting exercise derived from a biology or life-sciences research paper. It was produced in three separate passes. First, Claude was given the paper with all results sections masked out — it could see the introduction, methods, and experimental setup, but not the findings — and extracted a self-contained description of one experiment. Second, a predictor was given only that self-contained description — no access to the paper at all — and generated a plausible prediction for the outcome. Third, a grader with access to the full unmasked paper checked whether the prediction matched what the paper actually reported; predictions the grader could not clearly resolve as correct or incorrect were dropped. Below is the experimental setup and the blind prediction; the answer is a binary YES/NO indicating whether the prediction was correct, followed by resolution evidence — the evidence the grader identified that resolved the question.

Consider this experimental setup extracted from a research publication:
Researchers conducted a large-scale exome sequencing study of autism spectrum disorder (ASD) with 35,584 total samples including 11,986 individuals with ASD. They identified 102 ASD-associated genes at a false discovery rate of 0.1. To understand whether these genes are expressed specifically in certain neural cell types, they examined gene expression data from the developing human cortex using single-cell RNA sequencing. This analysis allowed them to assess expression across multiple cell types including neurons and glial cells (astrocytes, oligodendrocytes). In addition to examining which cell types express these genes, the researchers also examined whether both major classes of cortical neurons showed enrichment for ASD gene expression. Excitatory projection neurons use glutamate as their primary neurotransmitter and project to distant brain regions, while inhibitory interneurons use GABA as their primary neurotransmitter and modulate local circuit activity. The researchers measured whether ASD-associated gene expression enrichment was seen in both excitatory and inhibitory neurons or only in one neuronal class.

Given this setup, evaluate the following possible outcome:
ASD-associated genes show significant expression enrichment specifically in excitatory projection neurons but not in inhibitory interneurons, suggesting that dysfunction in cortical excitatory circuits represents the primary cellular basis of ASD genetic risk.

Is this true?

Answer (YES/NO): NO